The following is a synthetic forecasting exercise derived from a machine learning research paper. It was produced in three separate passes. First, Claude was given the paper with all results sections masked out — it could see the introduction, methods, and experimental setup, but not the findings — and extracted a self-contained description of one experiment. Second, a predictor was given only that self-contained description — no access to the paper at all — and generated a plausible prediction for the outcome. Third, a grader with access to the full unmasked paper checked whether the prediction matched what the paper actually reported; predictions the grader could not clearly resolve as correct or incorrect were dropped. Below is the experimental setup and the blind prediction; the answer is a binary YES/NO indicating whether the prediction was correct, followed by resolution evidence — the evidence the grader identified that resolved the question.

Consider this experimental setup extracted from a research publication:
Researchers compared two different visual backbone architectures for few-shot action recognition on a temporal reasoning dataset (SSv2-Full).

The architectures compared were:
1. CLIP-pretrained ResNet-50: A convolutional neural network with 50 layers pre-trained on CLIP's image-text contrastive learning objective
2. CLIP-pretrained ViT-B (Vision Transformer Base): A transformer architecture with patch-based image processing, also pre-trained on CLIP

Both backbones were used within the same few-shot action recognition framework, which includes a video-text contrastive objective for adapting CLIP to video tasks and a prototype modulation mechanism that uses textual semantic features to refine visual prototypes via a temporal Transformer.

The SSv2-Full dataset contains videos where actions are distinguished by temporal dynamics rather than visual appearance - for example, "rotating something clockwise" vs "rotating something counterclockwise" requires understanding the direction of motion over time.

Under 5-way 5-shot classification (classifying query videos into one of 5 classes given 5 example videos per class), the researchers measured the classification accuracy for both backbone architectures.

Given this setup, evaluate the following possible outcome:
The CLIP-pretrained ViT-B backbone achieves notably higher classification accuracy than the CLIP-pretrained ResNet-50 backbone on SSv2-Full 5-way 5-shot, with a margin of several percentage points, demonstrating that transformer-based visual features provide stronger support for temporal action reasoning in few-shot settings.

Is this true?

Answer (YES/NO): YES